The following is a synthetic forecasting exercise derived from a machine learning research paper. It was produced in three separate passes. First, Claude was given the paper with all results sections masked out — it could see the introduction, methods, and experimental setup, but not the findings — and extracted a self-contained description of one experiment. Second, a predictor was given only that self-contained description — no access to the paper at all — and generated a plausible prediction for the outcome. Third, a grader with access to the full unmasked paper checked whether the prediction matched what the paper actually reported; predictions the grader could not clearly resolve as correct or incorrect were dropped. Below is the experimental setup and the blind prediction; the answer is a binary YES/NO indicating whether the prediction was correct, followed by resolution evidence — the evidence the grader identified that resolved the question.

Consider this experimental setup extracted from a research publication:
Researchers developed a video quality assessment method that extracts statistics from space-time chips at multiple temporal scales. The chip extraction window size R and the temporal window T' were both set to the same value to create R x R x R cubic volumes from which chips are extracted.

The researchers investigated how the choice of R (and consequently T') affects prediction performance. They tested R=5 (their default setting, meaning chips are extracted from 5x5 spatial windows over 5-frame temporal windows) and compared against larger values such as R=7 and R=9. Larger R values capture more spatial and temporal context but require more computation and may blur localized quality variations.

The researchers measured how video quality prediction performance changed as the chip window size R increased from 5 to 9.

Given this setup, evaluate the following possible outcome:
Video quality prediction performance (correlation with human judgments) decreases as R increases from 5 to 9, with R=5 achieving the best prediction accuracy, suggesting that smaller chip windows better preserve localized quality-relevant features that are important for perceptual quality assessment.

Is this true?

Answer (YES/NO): YES